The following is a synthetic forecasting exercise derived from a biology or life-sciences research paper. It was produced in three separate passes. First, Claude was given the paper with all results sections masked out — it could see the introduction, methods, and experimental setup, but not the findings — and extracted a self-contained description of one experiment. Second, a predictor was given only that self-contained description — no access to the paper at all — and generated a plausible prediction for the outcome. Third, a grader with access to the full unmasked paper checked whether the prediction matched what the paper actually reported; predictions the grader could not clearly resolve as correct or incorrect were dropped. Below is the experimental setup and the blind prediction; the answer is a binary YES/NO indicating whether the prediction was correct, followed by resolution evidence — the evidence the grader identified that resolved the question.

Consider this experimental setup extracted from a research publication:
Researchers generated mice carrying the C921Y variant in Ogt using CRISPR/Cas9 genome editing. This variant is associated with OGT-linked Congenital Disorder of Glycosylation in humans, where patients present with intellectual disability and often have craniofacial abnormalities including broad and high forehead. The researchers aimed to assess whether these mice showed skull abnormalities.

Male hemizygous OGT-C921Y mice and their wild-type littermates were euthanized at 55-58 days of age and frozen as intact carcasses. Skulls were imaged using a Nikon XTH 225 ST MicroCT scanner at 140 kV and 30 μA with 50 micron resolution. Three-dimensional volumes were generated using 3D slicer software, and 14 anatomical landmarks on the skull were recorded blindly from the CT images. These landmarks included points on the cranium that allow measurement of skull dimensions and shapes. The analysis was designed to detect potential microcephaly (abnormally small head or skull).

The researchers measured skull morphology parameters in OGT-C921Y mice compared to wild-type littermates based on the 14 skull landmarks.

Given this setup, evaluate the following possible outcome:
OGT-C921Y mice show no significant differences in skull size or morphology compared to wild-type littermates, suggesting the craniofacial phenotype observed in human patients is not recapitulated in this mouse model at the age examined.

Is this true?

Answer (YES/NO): NO